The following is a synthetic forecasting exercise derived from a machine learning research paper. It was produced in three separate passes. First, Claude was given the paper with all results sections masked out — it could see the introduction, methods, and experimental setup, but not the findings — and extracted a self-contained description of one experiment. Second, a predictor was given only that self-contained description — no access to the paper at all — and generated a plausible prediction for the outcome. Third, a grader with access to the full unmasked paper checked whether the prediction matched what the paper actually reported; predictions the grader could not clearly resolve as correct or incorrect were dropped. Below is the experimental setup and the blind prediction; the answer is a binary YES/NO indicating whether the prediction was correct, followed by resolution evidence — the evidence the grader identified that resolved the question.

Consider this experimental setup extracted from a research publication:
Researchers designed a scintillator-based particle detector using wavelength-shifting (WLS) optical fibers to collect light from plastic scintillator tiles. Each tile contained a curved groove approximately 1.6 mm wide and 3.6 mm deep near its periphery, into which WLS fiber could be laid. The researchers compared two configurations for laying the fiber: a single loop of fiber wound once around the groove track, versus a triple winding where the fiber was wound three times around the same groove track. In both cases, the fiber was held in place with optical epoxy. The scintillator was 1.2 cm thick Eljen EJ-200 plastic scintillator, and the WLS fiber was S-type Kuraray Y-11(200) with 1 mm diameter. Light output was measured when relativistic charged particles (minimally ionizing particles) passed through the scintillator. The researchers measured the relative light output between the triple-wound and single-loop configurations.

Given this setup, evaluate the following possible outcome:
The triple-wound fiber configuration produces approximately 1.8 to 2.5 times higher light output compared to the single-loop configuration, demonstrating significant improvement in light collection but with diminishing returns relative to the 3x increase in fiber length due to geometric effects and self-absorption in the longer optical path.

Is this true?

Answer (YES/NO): YES